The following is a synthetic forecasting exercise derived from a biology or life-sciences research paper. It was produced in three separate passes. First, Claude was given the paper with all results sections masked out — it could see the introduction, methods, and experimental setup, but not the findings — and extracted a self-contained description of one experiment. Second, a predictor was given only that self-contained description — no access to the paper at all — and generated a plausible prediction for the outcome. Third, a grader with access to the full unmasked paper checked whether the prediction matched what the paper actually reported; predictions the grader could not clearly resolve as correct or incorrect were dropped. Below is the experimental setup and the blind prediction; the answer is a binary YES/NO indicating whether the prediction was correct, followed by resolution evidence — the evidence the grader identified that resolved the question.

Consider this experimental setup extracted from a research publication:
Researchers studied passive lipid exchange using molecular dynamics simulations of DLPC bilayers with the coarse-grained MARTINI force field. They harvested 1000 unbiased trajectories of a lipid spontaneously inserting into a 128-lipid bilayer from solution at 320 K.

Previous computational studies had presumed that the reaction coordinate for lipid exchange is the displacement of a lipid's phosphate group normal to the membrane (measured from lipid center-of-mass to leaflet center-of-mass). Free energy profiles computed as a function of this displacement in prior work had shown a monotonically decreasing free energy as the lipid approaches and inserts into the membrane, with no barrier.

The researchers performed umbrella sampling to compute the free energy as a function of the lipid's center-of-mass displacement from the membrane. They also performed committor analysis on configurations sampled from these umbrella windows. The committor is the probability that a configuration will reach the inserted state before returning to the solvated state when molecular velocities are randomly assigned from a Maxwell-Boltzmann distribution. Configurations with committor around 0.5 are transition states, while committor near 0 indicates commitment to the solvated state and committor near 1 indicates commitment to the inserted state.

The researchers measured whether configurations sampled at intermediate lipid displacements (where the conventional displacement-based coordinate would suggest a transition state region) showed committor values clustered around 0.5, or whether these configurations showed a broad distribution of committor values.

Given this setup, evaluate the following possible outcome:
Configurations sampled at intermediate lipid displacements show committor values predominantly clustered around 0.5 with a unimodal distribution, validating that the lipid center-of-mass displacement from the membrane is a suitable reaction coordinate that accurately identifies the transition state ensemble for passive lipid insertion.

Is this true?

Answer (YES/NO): NO